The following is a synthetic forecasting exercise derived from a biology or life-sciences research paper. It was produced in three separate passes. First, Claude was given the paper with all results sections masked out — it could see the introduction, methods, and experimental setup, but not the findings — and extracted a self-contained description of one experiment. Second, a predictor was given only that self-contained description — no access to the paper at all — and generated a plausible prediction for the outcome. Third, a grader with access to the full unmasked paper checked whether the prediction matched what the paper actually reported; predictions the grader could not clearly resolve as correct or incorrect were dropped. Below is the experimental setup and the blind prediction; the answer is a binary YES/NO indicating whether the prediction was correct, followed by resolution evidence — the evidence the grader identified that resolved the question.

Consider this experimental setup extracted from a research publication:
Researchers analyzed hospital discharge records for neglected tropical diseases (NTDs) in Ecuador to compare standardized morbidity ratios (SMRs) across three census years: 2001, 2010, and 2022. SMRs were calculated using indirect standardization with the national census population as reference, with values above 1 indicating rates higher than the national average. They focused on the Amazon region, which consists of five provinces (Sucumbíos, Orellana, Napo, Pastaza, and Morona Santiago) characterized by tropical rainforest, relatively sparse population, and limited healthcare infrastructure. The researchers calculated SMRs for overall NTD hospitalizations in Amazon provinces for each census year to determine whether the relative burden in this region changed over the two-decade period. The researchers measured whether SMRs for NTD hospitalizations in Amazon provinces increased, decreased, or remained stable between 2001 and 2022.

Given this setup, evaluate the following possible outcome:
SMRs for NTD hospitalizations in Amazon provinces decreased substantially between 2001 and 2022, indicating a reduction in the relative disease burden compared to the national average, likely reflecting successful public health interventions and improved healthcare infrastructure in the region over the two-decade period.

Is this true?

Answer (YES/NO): NO